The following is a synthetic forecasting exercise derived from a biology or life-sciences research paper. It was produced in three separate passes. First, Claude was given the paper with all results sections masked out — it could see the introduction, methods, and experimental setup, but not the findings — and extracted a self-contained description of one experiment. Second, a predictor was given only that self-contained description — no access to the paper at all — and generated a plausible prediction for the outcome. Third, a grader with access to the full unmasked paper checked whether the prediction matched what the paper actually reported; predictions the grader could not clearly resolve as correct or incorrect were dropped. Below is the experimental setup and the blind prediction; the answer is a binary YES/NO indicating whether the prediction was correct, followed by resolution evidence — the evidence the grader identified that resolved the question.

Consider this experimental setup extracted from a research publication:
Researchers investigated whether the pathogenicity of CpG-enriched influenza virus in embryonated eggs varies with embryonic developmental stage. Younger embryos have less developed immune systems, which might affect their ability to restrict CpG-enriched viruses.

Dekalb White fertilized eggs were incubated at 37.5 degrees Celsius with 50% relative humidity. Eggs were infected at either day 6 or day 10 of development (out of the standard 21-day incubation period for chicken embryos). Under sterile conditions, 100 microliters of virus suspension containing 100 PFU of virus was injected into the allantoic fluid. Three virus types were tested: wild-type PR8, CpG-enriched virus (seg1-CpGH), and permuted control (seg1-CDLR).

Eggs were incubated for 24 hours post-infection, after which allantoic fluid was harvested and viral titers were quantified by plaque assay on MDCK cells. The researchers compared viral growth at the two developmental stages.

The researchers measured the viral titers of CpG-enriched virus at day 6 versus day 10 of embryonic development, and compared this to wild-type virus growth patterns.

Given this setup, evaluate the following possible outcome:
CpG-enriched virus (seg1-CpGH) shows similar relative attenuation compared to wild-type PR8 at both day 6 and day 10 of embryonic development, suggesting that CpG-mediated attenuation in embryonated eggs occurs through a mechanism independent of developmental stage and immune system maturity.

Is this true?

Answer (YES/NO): NO